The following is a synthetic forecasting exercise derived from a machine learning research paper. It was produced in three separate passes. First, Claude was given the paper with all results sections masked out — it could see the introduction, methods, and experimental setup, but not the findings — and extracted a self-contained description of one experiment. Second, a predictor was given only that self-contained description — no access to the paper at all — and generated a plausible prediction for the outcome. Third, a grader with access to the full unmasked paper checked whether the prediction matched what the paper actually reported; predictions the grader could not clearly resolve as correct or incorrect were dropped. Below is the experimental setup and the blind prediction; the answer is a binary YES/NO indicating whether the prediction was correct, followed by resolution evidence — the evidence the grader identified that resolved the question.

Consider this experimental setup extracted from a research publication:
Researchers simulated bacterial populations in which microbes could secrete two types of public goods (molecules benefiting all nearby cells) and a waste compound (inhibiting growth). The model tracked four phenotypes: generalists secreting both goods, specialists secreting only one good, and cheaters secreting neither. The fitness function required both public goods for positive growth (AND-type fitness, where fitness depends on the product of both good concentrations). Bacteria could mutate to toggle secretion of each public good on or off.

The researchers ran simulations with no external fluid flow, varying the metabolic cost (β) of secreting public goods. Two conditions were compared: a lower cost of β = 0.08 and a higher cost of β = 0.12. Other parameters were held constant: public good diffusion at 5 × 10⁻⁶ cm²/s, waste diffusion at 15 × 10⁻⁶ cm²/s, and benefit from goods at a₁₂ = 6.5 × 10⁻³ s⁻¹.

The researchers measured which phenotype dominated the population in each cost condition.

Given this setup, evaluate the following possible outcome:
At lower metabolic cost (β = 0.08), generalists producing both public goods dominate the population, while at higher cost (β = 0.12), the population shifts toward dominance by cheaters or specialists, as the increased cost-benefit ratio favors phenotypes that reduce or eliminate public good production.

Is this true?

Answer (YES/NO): NO